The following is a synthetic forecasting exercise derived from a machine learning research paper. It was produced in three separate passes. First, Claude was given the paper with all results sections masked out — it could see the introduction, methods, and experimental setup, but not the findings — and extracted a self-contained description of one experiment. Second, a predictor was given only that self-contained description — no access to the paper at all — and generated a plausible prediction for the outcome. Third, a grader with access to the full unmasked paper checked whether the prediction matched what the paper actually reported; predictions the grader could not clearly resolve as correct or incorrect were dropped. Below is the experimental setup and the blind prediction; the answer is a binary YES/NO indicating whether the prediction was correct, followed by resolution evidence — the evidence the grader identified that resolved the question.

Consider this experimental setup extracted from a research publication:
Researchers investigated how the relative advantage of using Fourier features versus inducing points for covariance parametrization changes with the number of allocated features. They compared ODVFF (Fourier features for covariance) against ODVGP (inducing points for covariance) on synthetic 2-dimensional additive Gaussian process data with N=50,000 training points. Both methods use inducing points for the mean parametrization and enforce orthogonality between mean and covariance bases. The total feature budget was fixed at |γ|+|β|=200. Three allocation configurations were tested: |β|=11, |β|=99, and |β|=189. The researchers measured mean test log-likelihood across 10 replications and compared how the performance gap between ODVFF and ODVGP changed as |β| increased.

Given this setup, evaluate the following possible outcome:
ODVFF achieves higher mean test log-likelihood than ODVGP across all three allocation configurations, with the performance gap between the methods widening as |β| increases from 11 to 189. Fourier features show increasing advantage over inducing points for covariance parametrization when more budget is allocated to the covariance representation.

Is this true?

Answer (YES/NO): NO